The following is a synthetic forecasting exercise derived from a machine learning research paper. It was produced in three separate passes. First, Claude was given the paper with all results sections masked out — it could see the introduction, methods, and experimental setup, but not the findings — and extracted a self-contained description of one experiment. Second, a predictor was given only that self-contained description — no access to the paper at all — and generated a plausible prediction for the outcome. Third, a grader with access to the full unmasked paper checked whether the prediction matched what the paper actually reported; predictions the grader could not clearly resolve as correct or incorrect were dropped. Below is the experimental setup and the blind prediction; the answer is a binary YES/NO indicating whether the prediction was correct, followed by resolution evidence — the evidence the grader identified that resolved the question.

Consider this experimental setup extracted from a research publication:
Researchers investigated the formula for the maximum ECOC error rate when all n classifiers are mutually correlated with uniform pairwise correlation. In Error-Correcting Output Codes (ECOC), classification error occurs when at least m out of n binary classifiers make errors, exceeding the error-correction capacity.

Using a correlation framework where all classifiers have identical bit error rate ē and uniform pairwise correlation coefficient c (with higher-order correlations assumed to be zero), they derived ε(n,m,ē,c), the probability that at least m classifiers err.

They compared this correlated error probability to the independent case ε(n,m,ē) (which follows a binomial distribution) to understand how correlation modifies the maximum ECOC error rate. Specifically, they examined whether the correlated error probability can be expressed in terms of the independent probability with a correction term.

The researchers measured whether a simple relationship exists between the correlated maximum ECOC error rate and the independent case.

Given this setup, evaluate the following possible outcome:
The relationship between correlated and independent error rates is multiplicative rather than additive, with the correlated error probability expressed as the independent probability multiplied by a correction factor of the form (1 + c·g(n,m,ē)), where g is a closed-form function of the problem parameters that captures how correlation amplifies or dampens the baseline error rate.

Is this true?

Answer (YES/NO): NO